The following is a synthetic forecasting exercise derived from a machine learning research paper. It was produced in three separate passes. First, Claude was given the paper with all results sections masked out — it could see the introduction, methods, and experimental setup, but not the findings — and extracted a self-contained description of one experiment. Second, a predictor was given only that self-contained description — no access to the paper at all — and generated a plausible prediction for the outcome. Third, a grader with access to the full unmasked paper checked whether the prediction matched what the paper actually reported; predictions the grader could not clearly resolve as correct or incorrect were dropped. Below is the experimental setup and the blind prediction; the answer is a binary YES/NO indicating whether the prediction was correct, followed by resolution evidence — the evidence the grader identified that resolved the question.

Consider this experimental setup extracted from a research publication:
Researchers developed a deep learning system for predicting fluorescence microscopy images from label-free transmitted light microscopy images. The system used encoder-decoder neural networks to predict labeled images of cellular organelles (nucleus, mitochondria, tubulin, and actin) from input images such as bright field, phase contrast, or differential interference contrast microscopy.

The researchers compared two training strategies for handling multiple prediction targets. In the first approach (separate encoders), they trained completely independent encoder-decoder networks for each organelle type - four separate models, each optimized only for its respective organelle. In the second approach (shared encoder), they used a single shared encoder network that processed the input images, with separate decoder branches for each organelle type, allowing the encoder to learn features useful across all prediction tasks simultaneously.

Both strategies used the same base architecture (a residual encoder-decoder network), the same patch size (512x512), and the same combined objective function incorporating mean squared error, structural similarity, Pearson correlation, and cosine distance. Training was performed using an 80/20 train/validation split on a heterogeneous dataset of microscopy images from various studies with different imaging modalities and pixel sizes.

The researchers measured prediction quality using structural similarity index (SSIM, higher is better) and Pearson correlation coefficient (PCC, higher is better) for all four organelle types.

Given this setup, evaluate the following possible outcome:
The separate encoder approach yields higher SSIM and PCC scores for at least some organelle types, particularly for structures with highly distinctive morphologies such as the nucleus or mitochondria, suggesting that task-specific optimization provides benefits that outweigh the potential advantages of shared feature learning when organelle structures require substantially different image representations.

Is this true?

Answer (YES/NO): YES